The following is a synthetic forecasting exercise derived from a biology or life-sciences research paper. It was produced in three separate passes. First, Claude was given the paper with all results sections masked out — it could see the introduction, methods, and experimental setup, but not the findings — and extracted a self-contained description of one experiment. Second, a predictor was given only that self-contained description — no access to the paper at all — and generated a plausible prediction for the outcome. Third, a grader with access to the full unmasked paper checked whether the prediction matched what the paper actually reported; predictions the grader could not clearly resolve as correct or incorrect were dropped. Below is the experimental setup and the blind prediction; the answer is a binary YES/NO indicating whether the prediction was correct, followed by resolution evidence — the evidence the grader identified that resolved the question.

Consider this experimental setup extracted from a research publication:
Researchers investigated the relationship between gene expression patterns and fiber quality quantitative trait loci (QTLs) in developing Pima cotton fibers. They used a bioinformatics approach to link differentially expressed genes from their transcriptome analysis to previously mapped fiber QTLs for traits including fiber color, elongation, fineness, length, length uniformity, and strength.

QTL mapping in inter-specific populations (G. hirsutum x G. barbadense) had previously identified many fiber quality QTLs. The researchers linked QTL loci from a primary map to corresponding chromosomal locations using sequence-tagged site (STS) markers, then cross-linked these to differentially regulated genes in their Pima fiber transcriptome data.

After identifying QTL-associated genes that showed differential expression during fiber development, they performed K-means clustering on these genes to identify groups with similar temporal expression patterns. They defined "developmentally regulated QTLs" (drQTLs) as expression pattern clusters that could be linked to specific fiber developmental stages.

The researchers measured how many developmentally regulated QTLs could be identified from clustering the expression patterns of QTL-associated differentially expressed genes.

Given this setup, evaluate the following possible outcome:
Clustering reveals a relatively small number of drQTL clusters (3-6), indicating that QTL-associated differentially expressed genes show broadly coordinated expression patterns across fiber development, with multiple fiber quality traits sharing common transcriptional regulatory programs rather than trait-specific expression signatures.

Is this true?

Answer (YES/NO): YES